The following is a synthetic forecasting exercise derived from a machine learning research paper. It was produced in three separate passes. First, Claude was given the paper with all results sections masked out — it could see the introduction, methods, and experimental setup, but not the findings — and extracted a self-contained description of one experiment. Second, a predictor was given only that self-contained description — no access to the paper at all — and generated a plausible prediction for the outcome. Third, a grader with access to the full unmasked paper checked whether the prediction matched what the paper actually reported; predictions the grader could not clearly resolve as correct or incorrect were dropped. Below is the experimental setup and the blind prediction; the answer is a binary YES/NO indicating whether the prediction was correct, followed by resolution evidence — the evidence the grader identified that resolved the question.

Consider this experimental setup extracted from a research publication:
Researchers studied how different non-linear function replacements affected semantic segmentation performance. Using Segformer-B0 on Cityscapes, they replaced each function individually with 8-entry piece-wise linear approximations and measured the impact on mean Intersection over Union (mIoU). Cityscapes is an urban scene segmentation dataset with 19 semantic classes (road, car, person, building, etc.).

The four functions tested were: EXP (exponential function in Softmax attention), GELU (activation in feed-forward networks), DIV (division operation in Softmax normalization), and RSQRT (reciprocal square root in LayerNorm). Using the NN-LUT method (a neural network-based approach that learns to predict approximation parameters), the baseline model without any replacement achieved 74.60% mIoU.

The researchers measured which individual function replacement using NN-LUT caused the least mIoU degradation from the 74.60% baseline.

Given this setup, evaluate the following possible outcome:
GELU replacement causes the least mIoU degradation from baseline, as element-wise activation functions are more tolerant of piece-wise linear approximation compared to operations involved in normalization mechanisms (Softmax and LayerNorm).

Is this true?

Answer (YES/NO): NO